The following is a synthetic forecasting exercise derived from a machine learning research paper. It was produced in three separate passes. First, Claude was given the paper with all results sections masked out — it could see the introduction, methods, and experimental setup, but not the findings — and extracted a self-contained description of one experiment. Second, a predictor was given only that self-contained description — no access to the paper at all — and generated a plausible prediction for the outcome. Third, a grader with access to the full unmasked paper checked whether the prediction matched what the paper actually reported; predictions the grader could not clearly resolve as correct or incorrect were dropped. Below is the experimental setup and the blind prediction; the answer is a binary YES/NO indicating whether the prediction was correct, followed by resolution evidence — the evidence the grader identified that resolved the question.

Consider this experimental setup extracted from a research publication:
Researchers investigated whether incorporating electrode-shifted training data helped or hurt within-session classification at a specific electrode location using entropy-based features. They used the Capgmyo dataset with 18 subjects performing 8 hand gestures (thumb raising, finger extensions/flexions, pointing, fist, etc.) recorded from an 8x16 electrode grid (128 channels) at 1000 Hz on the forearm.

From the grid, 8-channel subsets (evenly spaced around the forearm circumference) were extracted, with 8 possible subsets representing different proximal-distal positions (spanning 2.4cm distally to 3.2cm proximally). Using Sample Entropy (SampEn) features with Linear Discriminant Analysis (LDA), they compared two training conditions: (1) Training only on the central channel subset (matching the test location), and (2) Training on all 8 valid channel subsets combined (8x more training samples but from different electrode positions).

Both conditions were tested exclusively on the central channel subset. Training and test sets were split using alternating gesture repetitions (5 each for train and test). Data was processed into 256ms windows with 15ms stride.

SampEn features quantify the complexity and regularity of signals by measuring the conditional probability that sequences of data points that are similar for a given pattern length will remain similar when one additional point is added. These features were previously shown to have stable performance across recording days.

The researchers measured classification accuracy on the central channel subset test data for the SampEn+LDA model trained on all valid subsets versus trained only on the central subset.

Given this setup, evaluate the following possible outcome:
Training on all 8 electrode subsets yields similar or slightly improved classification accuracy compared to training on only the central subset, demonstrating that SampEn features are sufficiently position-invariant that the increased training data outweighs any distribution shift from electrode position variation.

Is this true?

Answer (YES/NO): NO